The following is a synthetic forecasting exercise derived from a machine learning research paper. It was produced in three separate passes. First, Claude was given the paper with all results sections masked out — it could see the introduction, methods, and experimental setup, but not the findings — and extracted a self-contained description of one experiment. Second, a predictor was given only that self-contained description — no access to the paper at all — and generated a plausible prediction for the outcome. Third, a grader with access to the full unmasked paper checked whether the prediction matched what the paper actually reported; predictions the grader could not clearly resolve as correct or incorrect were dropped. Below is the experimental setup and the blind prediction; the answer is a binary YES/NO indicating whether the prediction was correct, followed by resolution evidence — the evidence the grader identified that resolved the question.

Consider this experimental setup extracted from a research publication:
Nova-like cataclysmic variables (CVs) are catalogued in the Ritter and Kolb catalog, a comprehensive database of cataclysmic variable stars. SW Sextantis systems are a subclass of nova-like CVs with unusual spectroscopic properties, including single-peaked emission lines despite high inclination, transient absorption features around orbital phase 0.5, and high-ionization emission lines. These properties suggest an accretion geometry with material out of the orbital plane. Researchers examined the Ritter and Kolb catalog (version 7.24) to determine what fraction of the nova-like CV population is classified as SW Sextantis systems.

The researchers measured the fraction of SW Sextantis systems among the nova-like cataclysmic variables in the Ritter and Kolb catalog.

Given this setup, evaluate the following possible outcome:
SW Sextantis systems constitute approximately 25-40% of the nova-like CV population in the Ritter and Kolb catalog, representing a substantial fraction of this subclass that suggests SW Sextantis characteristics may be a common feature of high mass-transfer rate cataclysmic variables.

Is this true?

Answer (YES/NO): NO